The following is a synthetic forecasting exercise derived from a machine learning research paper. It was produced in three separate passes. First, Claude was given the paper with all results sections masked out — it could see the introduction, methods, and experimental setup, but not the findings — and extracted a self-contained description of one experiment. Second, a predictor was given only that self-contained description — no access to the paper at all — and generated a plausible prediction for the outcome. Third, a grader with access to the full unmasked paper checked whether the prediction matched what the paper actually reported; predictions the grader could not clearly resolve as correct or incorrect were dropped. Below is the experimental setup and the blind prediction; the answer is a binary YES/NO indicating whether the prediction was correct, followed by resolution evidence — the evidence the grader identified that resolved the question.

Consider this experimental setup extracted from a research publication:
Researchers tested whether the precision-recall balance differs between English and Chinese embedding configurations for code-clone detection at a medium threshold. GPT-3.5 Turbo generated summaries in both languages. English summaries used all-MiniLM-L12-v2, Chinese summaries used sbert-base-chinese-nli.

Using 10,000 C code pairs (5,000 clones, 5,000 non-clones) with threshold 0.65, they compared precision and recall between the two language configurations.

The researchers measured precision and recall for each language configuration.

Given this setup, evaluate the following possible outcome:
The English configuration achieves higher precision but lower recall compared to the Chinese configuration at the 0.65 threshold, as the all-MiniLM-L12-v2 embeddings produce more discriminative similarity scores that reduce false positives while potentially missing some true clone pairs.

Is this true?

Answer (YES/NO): NO